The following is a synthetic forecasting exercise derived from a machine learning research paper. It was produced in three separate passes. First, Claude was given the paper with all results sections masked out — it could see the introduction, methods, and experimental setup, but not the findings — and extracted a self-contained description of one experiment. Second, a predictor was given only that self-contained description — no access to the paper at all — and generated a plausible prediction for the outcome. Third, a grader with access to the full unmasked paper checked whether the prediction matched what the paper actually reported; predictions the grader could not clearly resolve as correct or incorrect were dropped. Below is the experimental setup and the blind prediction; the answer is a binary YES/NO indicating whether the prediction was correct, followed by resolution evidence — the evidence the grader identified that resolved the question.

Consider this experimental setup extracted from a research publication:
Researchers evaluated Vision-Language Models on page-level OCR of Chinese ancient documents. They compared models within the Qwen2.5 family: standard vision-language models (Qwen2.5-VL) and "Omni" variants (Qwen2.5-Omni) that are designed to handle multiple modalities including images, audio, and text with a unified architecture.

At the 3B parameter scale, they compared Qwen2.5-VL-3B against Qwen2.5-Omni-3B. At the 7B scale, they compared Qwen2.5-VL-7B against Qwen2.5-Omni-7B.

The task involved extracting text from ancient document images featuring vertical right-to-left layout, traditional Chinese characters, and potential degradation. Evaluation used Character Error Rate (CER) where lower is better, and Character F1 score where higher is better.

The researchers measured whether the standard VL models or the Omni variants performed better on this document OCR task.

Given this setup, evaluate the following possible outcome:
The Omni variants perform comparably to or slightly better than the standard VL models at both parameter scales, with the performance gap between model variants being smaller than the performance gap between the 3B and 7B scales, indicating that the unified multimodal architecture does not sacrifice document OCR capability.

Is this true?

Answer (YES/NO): NO